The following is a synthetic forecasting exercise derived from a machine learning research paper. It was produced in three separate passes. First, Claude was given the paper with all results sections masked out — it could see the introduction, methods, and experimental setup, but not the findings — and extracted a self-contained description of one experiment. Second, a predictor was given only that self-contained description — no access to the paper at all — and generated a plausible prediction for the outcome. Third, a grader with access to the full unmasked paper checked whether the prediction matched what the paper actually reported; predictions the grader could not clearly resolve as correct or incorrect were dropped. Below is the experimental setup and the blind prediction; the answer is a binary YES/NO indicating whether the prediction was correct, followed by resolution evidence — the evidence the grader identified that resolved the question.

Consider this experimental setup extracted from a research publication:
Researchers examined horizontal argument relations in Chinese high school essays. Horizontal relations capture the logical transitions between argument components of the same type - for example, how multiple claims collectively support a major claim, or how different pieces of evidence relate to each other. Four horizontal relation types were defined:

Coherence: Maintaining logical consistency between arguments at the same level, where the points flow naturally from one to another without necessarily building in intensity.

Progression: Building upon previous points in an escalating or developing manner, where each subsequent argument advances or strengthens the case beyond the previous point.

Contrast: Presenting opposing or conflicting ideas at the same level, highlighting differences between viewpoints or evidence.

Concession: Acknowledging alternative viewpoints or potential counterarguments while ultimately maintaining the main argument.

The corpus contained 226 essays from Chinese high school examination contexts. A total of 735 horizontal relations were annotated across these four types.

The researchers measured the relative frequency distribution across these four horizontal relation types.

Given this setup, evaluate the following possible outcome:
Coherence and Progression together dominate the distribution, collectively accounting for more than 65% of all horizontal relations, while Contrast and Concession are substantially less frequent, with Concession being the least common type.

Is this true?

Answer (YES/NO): NO